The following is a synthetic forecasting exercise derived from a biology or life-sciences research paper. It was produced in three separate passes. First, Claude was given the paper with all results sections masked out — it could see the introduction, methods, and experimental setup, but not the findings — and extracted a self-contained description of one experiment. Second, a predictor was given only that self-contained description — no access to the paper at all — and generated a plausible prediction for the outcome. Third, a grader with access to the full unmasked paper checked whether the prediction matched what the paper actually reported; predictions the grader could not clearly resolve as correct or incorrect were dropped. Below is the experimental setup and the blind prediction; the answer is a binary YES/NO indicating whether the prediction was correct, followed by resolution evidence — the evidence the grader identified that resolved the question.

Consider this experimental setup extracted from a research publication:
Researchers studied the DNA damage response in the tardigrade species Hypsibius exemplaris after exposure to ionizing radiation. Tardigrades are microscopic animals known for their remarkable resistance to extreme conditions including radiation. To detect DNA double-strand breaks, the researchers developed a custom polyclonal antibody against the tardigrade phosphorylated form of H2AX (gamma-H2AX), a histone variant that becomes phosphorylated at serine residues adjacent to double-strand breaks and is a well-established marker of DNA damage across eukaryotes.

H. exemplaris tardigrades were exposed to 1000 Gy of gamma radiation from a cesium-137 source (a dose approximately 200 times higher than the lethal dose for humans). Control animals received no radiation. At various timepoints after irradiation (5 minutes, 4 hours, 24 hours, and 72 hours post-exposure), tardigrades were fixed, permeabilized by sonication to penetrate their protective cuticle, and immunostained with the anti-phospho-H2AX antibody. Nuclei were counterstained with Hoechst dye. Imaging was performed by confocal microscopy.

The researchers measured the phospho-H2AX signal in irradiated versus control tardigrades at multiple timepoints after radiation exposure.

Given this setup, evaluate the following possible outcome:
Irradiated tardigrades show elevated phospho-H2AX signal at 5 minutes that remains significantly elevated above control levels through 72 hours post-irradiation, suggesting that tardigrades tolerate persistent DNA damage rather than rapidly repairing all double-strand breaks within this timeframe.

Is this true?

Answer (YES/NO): NO